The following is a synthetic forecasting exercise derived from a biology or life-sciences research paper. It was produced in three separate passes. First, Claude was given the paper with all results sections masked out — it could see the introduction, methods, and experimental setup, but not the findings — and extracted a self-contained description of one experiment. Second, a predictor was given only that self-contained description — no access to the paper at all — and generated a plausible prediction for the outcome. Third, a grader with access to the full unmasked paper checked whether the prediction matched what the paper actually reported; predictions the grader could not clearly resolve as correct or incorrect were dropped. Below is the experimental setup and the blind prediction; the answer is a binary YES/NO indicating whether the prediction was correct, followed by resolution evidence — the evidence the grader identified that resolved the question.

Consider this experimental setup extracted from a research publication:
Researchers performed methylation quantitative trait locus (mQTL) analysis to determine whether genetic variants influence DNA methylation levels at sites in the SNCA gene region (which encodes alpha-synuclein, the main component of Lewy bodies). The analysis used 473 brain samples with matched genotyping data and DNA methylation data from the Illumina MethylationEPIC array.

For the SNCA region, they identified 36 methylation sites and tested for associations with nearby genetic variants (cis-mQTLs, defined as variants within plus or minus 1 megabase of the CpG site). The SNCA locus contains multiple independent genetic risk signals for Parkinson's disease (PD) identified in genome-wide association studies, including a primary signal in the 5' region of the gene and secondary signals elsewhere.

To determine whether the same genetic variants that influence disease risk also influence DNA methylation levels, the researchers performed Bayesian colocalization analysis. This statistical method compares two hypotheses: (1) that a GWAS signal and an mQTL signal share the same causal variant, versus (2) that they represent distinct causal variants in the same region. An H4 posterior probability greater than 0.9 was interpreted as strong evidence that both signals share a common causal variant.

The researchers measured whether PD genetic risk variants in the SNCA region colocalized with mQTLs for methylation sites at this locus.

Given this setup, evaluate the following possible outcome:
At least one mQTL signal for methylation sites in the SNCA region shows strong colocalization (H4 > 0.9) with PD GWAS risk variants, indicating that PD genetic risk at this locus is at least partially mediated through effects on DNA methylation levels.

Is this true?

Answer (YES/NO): YES